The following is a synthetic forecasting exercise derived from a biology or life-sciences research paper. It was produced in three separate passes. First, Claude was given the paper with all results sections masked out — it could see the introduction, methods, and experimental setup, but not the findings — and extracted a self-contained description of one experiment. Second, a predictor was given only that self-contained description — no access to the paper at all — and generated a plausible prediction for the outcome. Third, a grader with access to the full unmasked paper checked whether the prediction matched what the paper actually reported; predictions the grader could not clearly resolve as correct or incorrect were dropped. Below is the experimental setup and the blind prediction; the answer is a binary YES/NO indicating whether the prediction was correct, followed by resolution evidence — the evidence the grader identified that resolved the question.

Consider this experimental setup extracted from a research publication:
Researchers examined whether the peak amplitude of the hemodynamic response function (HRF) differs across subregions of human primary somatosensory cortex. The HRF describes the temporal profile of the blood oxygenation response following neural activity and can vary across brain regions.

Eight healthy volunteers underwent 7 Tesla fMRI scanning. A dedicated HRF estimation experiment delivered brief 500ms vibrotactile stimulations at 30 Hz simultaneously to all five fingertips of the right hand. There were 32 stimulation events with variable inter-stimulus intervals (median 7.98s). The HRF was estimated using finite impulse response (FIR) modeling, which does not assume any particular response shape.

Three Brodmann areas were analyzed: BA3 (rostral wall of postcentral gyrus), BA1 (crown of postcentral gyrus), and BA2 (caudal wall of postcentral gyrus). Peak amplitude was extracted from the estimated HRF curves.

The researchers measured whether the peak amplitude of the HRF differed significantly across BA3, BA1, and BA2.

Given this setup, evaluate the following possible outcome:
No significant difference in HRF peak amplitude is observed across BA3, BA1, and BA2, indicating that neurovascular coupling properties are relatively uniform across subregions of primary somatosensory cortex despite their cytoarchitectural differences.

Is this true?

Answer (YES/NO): YES